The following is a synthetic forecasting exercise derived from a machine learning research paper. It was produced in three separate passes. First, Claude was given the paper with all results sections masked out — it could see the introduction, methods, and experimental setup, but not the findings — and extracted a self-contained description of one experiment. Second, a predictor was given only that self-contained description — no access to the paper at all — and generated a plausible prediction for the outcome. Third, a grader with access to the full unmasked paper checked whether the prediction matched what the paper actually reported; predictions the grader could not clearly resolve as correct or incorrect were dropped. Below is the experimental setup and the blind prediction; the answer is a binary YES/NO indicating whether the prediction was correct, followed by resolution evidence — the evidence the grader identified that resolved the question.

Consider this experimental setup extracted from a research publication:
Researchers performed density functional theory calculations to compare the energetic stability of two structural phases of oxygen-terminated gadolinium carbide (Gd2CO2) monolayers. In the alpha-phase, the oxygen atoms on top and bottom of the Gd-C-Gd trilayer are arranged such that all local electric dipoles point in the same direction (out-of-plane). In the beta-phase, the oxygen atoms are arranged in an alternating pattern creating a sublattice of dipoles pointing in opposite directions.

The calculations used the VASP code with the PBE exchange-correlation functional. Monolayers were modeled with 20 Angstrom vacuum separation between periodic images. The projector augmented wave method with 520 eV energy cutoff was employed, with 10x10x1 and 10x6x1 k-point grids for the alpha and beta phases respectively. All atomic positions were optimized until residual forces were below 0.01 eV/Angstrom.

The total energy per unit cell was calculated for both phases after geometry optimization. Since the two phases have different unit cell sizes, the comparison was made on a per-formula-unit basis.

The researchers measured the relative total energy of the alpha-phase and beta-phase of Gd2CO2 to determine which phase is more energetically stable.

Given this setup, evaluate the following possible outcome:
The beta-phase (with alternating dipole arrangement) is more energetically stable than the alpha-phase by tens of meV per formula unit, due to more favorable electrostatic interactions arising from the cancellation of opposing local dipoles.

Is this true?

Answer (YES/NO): NO